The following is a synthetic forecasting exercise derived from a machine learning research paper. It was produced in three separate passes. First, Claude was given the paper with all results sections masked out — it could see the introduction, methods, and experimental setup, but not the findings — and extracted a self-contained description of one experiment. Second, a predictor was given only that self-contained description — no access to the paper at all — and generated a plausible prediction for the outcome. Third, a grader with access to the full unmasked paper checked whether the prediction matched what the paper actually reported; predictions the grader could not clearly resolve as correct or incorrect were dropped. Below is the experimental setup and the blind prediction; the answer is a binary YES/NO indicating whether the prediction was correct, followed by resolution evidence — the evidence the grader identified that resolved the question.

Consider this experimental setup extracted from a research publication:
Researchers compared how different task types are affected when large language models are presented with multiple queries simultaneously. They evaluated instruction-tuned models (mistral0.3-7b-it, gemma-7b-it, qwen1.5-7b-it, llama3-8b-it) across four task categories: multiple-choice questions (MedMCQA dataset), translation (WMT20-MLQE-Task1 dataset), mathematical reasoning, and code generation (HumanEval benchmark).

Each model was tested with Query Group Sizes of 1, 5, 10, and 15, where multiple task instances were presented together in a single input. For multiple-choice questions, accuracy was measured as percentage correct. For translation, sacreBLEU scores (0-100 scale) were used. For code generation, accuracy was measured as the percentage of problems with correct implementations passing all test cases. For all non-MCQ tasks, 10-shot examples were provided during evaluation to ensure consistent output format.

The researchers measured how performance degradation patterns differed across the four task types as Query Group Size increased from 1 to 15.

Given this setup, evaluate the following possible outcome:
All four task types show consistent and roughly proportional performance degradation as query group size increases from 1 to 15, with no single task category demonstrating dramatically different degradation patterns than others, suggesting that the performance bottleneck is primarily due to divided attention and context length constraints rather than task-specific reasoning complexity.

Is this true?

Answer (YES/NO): NO